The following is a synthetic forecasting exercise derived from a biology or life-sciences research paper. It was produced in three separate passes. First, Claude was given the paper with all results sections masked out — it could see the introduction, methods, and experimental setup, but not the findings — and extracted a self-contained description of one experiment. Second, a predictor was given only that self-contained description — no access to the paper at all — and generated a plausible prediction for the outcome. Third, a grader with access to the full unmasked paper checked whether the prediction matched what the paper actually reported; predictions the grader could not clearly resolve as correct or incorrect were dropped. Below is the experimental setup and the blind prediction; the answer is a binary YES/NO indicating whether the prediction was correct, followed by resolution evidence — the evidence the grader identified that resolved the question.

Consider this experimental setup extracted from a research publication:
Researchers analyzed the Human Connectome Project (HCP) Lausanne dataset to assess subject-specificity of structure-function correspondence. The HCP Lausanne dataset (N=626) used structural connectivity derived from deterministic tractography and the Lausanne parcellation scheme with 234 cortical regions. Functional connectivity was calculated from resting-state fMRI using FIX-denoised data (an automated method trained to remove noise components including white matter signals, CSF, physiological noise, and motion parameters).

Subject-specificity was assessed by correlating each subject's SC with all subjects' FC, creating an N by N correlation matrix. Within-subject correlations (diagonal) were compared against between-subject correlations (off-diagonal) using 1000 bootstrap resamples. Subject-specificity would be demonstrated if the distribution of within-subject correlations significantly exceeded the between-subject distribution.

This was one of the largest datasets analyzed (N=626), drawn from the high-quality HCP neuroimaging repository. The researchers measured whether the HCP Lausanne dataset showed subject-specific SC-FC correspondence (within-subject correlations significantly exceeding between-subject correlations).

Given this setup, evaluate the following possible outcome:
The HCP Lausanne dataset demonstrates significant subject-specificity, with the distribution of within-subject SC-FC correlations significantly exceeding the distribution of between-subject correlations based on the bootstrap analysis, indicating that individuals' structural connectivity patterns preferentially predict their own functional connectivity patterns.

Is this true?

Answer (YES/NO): NO